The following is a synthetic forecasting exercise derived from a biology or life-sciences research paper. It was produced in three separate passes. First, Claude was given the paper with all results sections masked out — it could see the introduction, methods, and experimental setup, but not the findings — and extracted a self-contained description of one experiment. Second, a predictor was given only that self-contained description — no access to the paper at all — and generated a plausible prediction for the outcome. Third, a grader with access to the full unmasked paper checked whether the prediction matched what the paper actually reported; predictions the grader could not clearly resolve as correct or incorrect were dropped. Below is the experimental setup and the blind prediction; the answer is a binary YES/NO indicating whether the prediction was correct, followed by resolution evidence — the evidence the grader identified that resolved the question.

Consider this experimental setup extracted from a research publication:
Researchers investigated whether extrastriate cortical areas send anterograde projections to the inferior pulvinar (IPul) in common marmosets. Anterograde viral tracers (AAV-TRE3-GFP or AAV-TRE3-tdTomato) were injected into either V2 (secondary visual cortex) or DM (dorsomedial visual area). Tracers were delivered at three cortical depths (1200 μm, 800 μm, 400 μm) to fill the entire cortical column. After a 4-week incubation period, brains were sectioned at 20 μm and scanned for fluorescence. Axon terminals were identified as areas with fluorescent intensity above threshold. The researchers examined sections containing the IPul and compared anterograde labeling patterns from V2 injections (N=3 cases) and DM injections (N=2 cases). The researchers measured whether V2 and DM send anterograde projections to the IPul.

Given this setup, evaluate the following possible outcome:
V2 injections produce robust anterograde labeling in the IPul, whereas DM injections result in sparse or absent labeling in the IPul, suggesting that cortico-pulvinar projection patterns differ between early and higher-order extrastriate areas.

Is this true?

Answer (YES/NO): NO